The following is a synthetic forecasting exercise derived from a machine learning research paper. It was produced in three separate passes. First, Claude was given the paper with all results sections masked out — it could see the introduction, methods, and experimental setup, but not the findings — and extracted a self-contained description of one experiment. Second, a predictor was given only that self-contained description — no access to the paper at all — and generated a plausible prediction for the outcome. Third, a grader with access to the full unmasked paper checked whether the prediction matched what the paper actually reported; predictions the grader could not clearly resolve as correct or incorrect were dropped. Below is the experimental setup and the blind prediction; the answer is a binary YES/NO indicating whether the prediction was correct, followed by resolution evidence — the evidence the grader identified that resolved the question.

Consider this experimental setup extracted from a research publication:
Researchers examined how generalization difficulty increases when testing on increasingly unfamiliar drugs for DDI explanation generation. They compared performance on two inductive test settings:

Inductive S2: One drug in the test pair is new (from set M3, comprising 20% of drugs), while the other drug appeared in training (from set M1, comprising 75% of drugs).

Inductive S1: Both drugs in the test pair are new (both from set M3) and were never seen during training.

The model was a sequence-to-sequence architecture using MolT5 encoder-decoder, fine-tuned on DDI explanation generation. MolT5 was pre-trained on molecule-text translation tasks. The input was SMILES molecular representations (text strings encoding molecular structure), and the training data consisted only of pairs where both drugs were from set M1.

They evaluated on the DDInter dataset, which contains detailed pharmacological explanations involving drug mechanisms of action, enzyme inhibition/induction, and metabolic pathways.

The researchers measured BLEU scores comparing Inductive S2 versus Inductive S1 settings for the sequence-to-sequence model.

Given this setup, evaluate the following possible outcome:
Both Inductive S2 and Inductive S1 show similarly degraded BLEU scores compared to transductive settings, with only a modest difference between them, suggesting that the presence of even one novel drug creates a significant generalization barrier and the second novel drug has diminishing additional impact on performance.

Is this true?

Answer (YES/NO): NO